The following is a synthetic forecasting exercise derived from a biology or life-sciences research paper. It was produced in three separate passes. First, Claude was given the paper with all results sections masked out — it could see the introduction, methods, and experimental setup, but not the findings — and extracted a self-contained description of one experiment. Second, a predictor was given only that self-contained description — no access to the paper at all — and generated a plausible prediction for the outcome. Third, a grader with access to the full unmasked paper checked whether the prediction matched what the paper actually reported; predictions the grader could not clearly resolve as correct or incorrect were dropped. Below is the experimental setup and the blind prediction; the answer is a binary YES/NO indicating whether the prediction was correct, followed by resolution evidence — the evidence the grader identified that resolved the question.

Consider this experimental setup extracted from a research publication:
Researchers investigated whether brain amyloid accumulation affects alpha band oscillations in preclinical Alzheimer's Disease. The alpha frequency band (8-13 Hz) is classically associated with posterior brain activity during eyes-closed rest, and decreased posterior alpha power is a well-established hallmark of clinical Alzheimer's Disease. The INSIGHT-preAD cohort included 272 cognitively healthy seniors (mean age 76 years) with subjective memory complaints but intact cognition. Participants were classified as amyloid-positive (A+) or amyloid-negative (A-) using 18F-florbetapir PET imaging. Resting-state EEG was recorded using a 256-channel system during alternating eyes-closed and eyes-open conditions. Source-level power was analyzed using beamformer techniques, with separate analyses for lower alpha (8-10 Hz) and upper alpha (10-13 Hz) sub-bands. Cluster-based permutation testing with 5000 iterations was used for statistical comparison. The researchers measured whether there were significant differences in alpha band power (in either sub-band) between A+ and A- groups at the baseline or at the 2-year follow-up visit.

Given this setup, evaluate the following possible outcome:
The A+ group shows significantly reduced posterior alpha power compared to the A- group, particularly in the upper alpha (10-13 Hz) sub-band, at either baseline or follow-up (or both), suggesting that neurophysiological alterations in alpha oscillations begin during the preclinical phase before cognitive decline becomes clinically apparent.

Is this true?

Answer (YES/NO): NO